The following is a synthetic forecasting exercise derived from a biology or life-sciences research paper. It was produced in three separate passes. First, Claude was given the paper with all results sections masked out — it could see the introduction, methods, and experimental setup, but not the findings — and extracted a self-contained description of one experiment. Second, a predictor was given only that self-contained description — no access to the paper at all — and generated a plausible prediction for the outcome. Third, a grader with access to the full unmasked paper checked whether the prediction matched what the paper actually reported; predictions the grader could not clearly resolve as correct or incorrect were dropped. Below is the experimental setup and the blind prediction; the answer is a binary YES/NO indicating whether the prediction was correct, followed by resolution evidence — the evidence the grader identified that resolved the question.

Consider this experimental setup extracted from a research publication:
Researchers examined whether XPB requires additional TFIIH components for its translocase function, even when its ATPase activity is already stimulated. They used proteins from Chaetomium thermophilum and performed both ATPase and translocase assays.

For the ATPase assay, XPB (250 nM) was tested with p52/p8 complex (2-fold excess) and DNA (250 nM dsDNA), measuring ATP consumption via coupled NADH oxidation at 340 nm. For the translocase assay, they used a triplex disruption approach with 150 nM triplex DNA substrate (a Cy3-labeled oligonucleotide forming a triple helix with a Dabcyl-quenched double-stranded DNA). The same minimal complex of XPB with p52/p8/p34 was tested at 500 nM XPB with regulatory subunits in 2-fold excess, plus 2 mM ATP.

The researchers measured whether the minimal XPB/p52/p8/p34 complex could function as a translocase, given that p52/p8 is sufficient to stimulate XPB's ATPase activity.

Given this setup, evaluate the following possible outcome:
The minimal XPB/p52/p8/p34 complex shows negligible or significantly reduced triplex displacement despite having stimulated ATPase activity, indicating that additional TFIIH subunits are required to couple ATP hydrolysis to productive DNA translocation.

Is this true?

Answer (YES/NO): YES